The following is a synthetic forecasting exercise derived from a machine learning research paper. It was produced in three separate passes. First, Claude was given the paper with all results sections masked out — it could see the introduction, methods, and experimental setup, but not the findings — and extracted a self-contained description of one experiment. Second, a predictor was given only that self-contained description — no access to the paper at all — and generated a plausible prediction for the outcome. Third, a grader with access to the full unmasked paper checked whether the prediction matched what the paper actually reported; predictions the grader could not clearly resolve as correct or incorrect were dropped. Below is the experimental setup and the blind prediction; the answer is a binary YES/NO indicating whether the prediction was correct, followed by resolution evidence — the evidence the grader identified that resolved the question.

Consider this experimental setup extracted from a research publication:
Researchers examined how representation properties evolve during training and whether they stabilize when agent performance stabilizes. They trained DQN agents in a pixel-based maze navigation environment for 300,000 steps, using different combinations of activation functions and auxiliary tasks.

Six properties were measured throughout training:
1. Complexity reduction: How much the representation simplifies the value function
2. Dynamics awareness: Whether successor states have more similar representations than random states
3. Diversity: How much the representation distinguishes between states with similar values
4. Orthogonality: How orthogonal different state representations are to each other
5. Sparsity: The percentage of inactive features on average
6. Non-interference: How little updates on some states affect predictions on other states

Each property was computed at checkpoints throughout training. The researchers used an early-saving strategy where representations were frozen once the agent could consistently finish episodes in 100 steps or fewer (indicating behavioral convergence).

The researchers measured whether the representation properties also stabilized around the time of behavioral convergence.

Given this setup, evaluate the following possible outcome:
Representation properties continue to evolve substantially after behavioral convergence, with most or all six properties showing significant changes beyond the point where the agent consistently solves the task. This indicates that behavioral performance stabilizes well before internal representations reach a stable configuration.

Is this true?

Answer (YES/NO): NO